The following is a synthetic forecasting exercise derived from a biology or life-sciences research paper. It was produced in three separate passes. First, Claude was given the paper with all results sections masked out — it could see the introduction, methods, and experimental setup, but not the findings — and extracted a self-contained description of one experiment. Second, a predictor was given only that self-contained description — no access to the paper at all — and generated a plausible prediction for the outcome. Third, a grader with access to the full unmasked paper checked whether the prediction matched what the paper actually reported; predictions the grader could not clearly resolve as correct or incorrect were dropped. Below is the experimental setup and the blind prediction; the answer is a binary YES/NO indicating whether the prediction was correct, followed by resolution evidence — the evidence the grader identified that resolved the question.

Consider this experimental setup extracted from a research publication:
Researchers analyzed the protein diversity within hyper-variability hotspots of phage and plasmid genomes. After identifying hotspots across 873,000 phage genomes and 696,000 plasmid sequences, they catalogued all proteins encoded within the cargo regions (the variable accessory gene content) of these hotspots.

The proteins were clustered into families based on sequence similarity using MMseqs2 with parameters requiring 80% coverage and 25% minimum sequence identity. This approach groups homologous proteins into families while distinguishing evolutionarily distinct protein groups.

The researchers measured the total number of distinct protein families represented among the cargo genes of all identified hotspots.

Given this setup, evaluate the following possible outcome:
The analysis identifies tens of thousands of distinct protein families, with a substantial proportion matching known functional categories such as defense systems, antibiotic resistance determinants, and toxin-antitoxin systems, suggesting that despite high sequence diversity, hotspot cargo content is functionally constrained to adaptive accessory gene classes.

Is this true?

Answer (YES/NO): NO